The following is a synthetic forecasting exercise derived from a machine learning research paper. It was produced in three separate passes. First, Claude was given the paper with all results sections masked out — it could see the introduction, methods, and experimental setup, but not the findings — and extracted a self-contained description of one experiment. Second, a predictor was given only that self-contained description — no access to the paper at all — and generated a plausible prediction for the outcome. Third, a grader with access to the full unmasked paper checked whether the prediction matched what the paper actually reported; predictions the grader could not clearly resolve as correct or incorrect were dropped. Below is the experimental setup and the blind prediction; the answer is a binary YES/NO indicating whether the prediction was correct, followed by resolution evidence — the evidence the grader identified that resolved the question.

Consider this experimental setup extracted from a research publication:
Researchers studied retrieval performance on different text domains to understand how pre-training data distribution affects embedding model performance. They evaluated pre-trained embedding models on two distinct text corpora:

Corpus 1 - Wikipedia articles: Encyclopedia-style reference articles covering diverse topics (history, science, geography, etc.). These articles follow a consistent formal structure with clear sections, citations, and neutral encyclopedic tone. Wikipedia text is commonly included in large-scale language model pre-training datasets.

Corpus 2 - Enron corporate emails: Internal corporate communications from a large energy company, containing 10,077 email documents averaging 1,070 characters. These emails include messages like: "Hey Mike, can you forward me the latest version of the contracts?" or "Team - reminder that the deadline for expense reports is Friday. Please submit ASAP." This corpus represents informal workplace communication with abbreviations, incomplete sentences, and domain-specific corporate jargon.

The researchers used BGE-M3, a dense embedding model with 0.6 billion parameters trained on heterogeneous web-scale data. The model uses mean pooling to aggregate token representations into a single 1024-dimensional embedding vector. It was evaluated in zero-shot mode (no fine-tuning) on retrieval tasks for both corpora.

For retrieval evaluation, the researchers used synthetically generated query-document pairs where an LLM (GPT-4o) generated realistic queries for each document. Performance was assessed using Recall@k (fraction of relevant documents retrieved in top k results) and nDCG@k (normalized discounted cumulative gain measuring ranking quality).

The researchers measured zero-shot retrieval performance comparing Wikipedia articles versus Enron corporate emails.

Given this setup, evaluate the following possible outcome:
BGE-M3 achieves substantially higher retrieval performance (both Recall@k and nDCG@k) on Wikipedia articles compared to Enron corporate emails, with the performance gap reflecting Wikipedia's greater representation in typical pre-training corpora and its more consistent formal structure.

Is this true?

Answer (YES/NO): YES